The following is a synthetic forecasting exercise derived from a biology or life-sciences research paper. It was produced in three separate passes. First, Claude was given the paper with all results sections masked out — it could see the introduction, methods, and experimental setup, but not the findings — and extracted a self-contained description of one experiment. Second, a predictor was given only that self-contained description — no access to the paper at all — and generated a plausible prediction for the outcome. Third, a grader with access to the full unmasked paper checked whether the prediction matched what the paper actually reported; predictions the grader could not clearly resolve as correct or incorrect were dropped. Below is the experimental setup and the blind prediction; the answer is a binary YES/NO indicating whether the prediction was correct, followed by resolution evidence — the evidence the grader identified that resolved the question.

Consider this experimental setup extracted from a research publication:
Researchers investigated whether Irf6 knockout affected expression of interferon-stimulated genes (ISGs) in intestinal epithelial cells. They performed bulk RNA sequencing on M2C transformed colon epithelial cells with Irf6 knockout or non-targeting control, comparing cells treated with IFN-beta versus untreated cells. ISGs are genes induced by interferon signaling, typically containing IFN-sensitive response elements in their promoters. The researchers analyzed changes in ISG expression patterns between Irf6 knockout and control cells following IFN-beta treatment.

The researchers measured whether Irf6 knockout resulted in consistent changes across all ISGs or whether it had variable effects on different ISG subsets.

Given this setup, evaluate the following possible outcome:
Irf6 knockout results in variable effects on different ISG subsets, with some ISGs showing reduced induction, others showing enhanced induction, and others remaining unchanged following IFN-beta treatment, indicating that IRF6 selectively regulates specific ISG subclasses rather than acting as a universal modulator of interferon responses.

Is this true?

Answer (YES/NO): NO